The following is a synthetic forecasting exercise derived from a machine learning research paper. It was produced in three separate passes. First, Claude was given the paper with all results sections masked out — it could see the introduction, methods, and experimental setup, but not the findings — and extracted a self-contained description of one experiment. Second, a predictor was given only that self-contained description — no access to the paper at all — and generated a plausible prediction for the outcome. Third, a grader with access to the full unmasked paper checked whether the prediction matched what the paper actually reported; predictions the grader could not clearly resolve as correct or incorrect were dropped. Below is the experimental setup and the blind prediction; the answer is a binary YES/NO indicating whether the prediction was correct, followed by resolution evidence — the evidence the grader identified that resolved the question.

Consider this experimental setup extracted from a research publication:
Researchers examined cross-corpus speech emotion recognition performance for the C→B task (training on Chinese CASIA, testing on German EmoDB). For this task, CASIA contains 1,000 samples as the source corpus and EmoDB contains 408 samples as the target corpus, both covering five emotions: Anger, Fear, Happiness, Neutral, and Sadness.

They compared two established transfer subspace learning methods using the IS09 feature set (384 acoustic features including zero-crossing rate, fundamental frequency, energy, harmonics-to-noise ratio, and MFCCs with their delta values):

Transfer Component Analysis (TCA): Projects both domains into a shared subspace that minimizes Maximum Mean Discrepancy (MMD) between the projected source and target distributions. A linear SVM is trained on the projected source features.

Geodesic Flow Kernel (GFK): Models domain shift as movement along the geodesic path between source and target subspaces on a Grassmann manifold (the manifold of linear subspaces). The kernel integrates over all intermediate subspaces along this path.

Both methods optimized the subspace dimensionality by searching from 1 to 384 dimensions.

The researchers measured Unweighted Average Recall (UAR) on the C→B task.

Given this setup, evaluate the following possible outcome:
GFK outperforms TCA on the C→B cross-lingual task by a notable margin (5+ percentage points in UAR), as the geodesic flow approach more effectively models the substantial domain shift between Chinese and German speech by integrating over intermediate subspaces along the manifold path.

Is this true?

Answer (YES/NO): YES